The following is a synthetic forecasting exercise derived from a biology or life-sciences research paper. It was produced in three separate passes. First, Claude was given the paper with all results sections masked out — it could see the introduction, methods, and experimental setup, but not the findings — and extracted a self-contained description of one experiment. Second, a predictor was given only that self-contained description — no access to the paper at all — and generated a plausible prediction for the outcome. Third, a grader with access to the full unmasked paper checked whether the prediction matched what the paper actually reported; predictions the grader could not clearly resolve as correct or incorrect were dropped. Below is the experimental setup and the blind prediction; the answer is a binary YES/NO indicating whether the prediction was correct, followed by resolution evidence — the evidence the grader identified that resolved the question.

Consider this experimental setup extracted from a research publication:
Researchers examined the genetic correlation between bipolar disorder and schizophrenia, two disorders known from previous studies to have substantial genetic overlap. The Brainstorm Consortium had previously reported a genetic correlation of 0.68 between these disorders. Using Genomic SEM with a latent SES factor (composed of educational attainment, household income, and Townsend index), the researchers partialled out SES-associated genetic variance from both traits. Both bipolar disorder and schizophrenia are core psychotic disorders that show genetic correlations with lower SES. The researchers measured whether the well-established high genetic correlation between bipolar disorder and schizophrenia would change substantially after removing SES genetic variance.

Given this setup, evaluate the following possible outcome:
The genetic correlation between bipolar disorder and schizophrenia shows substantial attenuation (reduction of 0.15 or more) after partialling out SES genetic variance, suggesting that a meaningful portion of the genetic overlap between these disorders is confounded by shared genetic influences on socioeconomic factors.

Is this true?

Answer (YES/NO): NO